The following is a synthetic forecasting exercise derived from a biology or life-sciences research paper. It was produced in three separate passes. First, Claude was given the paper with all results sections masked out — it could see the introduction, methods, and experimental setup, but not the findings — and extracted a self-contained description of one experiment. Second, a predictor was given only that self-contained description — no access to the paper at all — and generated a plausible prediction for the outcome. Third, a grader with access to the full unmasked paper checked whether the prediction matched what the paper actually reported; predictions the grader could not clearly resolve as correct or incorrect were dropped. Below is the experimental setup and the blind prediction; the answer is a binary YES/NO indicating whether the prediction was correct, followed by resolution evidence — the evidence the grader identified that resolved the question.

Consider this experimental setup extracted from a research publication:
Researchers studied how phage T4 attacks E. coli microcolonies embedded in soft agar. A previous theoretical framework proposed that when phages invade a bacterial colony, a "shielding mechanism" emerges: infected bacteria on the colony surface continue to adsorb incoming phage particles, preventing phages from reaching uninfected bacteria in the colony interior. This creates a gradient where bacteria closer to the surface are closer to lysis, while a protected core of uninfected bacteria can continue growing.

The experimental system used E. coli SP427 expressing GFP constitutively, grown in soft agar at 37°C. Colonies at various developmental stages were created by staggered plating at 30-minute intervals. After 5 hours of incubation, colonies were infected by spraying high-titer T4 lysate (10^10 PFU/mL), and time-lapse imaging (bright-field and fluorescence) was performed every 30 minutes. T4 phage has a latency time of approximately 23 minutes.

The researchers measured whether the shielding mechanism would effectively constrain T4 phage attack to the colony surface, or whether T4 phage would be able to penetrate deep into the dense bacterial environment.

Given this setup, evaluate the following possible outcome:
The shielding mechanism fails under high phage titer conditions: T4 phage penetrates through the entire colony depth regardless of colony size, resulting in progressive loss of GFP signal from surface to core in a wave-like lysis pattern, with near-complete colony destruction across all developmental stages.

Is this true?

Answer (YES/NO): NO